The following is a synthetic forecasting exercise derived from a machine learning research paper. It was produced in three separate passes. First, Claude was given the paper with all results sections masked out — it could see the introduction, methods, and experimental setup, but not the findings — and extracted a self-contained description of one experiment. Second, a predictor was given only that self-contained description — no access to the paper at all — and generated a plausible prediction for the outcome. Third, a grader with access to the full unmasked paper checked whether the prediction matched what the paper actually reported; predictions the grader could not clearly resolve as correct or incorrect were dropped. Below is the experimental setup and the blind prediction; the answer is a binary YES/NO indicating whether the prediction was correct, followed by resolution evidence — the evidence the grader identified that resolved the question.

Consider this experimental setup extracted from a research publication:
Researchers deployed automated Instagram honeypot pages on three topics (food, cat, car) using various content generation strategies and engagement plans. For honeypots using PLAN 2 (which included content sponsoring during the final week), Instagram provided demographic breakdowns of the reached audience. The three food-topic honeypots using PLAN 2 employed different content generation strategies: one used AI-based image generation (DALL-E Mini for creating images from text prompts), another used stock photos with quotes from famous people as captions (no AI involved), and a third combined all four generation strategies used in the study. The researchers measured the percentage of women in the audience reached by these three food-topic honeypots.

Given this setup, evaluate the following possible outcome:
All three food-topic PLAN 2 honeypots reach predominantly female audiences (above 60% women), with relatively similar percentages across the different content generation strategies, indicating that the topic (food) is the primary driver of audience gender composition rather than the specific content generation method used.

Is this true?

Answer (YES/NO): NO